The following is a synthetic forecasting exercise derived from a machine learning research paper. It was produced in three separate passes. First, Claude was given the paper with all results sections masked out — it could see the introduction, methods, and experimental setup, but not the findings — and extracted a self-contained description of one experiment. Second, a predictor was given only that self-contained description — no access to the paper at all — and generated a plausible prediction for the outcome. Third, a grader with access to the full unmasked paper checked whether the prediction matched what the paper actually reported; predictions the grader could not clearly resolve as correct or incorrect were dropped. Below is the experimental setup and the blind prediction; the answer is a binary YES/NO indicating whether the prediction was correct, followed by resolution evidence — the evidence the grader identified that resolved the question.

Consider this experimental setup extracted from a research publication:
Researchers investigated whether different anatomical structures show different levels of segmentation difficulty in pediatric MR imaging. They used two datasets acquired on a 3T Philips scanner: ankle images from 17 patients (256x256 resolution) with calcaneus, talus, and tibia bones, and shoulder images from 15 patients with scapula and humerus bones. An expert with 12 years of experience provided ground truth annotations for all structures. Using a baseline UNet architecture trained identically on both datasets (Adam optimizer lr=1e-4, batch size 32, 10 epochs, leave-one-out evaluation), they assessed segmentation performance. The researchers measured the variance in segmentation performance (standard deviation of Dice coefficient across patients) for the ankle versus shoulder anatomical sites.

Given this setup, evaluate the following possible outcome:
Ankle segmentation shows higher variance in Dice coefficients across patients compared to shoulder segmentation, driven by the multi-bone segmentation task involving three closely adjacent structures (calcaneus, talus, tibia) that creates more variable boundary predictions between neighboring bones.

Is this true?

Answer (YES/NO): NO